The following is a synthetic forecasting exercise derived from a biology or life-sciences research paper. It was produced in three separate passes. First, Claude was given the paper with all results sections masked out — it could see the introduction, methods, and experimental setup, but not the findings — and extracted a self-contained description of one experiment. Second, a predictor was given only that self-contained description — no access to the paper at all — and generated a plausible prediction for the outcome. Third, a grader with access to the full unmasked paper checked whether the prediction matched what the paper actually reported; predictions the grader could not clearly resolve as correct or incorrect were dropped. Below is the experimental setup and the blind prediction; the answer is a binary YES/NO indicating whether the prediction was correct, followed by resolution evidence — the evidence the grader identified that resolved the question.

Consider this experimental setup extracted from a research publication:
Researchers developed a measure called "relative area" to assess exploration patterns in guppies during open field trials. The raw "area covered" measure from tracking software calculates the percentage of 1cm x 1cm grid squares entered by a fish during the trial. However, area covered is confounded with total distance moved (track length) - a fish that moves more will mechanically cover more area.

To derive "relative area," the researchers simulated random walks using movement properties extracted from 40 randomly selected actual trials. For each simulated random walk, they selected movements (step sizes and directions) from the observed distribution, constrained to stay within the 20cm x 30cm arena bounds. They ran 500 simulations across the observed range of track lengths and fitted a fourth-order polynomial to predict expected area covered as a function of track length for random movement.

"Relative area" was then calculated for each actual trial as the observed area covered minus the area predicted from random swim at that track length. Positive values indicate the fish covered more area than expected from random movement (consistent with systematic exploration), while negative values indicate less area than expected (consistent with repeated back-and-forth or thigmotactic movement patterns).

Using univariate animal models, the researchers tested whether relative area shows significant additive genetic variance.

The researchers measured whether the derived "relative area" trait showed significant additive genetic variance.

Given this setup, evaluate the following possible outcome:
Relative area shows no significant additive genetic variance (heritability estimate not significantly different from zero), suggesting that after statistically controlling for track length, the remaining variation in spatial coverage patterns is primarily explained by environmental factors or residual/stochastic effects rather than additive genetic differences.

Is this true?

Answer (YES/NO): NO